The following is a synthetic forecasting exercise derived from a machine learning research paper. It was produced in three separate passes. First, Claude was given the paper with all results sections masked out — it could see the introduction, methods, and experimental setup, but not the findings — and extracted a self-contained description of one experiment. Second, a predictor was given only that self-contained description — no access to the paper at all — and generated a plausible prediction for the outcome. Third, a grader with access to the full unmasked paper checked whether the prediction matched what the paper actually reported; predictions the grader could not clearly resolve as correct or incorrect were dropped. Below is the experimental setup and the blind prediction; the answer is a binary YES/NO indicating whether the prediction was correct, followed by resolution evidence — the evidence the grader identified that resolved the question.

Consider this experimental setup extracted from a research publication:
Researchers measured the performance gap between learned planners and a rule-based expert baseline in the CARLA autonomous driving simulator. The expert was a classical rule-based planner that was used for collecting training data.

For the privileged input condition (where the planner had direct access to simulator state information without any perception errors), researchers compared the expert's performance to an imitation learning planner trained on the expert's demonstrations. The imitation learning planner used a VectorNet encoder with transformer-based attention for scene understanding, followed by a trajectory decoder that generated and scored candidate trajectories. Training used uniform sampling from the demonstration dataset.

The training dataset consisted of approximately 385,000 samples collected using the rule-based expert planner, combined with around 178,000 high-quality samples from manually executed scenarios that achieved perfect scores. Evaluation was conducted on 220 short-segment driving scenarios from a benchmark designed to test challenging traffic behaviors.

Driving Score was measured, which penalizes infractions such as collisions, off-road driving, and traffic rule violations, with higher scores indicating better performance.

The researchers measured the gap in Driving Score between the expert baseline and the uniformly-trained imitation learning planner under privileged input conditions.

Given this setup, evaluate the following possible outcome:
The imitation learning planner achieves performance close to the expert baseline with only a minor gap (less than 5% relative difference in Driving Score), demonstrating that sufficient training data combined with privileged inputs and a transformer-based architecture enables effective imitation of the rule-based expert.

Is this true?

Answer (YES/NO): NO